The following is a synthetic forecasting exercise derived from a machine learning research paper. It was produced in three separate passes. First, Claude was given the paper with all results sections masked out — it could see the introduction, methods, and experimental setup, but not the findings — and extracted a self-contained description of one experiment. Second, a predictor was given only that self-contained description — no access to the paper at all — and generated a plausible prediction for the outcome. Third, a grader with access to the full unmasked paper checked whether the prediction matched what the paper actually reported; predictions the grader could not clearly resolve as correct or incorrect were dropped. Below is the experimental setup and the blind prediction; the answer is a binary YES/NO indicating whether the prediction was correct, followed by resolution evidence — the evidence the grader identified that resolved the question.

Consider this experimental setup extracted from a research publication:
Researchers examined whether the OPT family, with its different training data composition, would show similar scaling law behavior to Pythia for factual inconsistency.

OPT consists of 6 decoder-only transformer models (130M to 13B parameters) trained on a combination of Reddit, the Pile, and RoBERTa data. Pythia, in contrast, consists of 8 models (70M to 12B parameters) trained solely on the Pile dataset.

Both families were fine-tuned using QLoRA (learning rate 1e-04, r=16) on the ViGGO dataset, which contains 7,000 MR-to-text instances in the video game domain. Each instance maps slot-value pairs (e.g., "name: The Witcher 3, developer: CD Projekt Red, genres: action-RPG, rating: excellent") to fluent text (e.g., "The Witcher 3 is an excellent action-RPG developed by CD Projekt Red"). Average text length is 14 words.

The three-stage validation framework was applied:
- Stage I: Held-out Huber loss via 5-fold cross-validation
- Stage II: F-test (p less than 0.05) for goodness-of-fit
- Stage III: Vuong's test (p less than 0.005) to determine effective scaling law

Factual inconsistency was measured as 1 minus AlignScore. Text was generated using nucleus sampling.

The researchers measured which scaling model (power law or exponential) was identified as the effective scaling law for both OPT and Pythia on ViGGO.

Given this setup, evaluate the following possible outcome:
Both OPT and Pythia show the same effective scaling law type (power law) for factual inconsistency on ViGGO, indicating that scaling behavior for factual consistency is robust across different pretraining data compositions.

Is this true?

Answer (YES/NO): NO